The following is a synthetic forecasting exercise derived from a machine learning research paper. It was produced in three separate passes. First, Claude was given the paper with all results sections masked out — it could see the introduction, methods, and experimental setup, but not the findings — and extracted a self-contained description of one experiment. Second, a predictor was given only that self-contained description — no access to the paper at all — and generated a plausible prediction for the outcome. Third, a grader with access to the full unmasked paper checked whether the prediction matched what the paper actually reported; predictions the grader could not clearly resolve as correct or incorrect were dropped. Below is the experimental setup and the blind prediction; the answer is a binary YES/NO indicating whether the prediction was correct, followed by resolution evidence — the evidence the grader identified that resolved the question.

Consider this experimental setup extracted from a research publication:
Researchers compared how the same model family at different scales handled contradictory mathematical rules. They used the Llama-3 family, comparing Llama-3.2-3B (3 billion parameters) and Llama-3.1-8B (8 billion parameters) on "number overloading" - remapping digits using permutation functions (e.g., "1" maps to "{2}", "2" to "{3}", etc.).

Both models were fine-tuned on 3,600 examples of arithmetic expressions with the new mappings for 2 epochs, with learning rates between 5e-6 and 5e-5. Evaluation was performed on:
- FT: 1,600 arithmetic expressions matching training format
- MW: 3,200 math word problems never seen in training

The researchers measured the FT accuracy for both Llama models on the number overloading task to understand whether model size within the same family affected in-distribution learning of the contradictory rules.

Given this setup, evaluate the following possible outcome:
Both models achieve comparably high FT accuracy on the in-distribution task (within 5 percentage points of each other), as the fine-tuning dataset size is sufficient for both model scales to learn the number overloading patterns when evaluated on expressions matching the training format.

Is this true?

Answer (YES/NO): YES